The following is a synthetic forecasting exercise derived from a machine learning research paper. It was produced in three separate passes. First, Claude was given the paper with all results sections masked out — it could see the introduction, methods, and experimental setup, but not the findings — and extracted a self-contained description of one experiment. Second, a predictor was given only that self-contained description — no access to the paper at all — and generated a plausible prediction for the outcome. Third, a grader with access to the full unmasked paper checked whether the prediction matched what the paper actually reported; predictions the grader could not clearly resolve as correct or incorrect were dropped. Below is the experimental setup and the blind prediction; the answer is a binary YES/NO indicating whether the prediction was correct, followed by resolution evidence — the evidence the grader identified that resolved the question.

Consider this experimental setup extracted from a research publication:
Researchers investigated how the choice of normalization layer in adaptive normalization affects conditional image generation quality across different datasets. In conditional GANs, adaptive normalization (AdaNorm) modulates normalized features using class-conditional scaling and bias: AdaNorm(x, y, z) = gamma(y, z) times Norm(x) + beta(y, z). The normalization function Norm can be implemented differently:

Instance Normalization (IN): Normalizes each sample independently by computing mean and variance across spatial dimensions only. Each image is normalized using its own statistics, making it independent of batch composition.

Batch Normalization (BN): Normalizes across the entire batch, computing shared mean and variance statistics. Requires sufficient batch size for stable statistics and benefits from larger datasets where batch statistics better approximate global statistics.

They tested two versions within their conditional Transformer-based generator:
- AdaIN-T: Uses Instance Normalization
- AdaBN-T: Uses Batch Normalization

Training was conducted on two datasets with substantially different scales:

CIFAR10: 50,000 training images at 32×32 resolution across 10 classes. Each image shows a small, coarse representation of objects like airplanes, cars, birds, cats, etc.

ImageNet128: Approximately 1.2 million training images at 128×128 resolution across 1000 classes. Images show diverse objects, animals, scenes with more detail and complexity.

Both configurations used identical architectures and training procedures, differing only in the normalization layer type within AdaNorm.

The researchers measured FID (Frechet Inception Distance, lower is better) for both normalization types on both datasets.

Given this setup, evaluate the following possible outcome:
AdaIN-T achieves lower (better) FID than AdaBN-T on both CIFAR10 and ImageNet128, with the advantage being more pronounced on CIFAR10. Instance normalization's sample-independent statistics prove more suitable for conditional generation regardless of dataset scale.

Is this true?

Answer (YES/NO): NO